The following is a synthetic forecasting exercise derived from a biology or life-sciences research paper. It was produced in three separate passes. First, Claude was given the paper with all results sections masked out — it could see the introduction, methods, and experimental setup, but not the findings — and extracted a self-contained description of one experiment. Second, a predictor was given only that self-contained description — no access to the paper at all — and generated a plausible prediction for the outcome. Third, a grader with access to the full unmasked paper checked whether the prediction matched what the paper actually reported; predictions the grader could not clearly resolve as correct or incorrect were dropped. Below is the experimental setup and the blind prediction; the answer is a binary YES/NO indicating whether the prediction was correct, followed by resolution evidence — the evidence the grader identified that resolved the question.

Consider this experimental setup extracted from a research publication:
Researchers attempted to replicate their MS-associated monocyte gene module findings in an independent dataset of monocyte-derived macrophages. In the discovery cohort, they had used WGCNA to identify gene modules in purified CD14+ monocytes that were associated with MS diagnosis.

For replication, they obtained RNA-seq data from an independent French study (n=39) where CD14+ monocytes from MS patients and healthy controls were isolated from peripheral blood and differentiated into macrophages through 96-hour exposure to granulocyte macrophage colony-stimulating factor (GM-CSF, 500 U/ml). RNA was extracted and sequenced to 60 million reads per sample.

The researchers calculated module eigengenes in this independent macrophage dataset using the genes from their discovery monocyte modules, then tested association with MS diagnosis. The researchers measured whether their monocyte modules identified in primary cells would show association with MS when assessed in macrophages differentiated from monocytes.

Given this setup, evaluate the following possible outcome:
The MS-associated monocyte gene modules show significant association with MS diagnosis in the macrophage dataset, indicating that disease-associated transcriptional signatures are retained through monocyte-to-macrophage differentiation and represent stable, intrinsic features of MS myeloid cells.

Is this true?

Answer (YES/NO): NO